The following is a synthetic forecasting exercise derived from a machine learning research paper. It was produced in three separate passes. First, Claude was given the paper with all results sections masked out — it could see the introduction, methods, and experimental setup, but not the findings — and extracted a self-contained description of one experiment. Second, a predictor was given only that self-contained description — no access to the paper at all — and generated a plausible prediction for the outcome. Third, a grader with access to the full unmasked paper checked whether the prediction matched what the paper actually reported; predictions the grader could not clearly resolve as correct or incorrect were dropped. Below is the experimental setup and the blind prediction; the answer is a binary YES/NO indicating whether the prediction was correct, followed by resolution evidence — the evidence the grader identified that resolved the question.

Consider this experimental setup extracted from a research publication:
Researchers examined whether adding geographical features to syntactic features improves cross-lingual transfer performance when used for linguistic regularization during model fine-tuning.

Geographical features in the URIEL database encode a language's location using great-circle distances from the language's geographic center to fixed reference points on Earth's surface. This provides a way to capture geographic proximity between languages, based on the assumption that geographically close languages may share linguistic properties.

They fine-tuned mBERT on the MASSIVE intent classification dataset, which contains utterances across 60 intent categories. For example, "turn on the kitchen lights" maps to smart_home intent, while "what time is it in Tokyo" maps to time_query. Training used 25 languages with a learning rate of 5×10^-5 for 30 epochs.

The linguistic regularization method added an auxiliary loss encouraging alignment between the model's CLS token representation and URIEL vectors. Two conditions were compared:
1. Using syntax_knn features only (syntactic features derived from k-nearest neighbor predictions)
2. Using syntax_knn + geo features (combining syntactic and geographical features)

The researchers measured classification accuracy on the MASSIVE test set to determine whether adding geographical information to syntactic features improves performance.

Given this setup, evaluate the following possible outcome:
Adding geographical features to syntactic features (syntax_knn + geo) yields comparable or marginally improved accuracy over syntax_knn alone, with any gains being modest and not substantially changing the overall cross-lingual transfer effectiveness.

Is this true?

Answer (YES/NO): NO